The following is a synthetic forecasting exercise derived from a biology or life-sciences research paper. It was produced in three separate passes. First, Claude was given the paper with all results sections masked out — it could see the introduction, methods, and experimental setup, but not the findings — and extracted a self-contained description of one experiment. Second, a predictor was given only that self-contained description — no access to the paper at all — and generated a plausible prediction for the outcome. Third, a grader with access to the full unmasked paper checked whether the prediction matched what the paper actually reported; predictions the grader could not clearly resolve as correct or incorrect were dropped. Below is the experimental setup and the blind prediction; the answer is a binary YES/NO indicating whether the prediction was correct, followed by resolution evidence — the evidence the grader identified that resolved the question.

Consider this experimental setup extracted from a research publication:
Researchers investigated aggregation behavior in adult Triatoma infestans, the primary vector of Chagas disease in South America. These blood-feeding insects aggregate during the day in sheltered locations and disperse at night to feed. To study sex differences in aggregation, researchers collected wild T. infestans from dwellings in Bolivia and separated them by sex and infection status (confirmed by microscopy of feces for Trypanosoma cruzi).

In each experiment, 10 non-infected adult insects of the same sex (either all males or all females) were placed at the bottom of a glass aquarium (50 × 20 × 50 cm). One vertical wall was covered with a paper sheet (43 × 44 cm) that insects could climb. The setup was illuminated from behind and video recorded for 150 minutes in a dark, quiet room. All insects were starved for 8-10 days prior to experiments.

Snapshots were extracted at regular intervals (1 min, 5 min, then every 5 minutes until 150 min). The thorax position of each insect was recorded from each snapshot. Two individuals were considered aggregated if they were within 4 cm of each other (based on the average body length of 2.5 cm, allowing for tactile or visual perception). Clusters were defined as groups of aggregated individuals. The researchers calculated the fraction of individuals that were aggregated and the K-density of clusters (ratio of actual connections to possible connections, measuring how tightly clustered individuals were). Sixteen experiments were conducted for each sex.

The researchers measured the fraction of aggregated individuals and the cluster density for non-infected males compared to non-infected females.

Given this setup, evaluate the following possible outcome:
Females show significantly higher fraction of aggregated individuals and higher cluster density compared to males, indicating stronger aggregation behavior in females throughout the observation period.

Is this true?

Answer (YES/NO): NO